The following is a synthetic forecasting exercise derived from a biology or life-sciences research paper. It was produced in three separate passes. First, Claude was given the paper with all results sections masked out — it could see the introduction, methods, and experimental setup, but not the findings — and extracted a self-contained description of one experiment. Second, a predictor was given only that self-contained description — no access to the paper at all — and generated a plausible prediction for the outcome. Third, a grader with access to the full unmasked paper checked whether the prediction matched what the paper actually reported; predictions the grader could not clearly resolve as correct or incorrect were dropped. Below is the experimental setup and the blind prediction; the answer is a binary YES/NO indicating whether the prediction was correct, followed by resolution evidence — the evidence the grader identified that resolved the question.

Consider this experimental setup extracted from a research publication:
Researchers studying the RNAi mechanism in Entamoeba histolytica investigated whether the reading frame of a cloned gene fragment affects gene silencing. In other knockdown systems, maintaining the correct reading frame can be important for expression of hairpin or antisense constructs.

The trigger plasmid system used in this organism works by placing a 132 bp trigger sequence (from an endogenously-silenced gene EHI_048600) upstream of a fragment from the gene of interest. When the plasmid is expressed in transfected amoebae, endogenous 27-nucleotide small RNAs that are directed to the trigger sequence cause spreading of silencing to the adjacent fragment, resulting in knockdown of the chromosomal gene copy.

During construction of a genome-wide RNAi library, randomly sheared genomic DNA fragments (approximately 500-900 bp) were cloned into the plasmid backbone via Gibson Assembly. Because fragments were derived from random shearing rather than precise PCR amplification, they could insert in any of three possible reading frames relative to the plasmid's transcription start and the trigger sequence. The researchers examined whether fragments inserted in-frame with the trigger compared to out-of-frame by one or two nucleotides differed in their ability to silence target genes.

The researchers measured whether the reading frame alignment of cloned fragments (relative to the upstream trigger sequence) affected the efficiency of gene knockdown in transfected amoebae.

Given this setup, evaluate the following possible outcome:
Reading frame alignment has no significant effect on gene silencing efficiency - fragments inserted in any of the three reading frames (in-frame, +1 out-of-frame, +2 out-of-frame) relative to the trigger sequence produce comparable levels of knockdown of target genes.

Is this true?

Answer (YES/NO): YES